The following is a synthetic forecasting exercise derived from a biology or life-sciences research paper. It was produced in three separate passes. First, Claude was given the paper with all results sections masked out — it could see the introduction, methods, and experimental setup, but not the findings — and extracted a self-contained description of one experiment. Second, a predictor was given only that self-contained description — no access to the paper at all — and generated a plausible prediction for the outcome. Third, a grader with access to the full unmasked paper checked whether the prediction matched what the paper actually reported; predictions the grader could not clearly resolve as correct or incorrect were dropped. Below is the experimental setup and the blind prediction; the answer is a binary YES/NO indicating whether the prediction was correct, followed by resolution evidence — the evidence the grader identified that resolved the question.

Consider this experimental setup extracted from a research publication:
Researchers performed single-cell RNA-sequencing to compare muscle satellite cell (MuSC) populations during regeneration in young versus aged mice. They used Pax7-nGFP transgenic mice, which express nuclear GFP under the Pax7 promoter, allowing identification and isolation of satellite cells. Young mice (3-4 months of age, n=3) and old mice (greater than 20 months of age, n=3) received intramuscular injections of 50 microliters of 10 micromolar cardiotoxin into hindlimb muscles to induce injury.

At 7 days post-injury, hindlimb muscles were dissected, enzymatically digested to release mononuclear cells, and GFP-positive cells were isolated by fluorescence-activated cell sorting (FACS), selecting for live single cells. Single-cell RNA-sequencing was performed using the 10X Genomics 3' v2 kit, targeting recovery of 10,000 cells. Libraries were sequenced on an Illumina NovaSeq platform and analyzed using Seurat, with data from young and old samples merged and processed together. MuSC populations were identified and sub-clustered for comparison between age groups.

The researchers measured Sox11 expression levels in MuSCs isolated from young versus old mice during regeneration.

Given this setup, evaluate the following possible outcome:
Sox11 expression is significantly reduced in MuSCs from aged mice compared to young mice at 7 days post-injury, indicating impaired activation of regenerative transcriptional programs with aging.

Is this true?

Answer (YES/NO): YES